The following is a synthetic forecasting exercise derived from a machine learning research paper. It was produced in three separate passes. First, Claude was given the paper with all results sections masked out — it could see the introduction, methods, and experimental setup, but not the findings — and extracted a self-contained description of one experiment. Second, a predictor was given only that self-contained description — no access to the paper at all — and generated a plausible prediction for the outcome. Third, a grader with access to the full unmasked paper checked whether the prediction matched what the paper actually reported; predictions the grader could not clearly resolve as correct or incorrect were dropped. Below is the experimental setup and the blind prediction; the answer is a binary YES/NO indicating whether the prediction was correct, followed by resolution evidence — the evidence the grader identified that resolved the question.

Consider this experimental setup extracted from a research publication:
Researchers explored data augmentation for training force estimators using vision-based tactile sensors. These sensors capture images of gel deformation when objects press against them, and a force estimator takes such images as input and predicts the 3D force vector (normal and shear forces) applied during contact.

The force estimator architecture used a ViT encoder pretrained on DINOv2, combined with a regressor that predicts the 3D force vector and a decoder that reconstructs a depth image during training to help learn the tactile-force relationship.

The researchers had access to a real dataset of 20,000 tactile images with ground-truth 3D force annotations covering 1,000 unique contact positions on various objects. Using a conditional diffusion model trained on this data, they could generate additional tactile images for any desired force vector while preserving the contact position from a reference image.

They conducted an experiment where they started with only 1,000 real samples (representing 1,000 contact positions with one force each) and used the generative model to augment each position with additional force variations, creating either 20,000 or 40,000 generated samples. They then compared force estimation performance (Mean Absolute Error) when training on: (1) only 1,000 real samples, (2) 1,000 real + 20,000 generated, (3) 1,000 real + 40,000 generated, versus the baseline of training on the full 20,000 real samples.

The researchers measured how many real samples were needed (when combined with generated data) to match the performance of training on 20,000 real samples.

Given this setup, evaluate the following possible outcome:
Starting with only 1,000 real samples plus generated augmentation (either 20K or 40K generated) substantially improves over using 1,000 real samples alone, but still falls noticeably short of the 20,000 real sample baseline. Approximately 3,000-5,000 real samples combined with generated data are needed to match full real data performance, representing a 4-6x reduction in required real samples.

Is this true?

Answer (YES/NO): NO